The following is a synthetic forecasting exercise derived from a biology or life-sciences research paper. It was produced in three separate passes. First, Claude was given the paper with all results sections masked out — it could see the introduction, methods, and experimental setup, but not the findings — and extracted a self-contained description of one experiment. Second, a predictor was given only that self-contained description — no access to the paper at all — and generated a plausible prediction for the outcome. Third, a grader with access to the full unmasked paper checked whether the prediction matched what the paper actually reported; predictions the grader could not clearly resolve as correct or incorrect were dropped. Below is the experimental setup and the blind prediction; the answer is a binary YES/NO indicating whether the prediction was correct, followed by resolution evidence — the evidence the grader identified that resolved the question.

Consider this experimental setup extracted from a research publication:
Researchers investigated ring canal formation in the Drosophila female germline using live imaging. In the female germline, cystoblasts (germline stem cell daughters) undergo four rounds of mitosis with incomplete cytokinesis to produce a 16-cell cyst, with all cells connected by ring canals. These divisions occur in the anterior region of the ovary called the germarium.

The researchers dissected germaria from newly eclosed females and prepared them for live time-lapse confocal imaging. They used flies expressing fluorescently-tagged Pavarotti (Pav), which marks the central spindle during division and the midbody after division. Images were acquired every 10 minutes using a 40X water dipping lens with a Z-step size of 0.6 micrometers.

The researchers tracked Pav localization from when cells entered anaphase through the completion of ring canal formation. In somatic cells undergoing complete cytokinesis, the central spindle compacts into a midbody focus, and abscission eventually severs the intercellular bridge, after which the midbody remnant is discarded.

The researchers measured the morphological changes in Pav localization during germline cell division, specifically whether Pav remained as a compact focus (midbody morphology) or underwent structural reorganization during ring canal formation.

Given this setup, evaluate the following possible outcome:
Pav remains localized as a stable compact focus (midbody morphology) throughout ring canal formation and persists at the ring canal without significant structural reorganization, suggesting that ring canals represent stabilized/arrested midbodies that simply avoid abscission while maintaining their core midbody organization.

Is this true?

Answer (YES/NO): NO